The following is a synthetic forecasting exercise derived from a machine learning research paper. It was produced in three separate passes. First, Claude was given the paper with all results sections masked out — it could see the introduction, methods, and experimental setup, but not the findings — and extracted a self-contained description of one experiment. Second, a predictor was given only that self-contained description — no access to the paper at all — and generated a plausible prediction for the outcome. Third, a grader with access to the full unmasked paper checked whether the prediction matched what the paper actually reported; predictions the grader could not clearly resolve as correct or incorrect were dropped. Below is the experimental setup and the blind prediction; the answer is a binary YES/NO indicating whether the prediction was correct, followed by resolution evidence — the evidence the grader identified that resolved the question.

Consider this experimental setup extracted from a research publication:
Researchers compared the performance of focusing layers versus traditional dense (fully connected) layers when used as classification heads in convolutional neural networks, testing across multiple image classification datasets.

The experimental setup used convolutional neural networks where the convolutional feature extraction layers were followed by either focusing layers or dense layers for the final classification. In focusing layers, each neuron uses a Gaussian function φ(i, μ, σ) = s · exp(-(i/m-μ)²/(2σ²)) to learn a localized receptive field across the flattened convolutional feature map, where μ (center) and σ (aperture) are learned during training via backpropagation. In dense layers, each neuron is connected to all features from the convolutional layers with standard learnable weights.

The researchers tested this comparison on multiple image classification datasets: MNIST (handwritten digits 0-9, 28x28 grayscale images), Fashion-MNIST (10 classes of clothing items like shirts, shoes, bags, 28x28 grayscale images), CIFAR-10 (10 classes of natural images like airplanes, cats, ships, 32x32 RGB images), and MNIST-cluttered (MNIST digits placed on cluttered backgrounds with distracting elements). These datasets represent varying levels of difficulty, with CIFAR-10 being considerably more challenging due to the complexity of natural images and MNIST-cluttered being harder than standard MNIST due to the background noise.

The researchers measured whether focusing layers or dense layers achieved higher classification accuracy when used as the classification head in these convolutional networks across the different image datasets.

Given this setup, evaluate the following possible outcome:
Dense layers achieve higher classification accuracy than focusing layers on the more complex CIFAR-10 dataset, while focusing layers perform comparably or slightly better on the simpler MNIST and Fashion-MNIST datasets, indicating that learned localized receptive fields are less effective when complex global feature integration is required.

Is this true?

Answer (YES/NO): NO